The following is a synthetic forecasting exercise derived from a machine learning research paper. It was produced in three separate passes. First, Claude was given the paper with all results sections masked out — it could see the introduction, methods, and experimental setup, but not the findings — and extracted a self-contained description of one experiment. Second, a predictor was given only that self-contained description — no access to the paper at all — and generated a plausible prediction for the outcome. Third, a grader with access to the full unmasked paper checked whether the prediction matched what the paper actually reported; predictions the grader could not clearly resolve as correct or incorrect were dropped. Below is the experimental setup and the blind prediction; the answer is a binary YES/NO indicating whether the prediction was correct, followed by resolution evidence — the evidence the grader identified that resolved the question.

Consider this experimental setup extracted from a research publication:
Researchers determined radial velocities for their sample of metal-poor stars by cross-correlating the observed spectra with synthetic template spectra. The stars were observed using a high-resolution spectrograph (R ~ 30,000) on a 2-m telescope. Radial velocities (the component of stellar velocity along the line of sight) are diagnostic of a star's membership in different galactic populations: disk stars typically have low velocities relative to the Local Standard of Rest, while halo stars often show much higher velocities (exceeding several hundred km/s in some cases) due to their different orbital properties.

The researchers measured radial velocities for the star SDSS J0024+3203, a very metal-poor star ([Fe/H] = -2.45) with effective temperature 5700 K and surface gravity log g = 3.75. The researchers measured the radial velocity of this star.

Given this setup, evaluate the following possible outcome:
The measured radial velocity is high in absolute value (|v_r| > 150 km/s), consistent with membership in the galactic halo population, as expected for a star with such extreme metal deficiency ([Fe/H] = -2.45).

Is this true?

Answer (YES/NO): YES